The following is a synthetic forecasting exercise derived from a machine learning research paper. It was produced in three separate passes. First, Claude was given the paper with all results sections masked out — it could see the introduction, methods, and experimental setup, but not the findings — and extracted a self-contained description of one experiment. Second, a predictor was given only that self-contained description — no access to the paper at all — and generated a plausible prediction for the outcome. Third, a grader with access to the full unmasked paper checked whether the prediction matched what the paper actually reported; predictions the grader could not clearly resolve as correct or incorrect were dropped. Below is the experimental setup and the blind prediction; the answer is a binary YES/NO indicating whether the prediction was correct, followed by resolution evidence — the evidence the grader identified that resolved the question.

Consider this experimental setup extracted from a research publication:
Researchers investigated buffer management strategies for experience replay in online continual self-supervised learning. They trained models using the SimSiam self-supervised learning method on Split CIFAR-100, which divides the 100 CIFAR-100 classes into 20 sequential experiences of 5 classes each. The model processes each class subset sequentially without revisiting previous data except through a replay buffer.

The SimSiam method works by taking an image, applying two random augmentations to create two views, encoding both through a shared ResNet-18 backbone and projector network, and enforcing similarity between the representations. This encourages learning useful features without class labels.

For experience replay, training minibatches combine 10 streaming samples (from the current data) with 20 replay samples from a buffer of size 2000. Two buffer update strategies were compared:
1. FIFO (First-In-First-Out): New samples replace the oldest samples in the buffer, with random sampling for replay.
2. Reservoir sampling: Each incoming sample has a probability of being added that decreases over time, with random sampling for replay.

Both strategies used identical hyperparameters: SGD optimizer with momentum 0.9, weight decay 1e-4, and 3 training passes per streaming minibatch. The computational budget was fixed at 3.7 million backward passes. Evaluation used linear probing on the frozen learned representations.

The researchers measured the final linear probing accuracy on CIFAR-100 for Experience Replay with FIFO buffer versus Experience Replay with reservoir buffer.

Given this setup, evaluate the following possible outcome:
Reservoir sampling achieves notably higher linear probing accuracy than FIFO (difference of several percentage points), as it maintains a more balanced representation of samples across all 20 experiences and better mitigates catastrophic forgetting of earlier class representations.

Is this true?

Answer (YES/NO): NO